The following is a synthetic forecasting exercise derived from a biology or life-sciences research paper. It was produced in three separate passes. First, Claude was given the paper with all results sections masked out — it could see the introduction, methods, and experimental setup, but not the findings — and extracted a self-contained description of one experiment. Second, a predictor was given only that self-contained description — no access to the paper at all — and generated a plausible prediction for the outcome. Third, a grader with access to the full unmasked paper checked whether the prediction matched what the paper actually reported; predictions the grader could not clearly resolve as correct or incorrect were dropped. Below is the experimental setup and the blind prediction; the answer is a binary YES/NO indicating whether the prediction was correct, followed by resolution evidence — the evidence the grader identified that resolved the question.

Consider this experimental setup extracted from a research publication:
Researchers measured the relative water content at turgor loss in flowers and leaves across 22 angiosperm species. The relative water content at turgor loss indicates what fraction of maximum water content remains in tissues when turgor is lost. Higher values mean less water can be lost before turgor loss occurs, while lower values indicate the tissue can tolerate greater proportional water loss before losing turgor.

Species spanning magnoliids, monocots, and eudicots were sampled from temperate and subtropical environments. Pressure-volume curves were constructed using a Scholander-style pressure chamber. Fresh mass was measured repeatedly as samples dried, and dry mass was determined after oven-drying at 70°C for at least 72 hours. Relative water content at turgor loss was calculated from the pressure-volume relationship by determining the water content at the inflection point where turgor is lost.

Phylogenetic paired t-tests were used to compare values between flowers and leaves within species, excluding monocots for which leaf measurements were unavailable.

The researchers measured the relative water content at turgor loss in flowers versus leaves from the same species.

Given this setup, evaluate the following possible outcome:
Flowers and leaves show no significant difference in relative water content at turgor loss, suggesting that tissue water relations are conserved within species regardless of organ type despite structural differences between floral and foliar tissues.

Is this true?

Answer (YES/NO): YES